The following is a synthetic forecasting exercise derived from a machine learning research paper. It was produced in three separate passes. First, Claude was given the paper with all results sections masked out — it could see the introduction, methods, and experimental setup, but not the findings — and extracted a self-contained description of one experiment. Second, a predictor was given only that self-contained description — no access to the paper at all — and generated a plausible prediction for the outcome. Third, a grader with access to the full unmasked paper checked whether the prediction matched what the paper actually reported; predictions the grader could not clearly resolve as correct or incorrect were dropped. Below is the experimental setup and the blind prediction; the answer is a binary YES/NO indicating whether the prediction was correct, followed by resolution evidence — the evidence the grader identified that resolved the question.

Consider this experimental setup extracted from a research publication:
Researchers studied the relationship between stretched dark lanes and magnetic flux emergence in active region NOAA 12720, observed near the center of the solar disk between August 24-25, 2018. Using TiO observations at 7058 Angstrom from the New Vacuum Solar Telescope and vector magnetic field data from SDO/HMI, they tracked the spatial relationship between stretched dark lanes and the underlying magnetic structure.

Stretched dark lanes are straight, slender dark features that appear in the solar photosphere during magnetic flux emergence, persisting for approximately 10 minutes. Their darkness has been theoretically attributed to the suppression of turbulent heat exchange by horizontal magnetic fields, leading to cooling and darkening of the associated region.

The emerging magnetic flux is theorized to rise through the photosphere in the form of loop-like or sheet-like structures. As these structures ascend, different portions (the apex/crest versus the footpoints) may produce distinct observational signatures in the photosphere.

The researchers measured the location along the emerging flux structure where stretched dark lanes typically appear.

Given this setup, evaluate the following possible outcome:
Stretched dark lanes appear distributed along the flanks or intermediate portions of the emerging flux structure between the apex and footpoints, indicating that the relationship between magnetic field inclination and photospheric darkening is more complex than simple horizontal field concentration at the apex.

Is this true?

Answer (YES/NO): NO